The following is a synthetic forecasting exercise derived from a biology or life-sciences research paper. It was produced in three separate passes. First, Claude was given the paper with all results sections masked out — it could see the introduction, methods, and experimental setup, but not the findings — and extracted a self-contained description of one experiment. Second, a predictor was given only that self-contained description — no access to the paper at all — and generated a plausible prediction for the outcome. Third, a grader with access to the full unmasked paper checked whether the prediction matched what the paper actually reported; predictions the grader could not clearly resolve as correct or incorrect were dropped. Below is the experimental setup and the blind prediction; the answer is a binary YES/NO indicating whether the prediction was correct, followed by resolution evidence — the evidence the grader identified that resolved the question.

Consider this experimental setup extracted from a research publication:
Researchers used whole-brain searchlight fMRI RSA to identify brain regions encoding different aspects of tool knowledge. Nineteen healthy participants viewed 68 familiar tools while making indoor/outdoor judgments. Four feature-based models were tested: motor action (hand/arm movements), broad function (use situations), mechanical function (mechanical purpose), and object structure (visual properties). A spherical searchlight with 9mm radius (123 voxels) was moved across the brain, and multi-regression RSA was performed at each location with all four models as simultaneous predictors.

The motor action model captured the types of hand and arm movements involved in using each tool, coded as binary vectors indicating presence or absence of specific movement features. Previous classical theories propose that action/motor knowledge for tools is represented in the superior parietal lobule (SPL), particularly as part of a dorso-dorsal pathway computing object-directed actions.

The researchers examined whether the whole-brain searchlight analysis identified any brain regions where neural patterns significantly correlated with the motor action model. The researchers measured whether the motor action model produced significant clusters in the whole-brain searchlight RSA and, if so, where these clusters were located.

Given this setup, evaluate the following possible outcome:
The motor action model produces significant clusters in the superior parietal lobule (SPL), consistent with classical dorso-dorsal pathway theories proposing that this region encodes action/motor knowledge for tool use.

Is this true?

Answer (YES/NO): YES